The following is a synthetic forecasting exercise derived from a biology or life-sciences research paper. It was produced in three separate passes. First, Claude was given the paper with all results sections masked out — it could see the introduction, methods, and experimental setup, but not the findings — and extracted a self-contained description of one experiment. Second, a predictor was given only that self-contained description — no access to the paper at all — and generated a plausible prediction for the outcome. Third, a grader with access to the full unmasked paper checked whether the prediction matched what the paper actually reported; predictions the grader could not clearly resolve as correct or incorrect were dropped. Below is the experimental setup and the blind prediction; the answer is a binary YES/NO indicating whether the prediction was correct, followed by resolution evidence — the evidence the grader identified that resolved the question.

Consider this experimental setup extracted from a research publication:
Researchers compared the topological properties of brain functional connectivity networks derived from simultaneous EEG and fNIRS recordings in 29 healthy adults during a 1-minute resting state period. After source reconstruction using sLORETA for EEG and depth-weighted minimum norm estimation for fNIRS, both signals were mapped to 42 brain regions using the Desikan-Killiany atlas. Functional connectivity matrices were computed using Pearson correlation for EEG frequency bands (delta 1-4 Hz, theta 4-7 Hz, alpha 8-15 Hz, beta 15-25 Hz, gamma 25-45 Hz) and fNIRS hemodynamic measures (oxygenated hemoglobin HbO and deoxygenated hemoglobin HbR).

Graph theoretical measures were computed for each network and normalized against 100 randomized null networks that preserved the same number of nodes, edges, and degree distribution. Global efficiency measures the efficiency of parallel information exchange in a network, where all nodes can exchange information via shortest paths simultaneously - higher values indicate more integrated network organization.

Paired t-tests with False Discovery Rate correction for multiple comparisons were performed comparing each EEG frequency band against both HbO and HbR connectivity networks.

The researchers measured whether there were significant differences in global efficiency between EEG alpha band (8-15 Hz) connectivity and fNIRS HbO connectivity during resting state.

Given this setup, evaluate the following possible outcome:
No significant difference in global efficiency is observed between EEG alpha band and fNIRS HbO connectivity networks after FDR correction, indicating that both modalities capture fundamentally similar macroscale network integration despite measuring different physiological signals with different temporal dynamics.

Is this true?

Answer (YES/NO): NO